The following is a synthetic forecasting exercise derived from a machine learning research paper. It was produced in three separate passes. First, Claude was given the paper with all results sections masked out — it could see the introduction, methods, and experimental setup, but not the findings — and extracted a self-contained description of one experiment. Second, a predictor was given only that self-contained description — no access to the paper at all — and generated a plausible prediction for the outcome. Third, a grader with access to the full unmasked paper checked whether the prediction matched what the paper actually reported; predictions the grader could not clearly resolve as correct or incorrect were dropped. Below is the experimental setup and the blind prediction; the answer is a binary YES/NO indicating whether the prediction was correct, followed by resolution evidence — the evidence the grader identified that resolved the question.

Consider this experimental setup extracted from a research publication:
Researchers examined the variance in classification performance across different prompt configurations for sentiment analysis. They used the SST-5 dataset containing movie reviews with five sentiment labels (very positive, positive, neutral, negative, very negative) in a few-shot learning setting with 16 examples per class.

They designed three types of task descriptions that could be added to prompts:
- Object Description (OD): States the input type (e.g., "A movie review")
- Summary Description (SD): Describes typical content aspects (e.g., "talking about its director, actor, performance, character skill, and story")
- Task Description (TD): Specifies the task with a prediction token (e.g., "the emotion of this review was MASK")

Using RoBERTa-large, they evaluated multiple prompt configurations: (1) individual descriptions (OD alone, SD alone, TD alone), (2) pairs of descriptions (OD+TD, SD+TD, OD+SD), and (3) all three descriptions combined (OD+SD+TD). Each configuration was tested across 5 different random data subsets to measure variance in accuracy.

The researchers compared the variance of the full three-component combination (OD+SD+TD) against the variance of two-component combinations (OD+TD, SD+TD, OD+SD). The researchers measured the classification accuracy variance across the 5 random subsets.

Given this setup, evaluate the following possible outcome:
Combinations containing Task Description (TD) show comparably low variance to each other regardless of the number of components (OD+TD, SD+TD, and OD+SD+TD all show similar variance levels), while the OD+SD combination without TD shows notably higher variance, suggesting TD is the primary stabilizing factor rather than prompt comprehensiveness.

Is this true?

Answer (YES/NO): NO